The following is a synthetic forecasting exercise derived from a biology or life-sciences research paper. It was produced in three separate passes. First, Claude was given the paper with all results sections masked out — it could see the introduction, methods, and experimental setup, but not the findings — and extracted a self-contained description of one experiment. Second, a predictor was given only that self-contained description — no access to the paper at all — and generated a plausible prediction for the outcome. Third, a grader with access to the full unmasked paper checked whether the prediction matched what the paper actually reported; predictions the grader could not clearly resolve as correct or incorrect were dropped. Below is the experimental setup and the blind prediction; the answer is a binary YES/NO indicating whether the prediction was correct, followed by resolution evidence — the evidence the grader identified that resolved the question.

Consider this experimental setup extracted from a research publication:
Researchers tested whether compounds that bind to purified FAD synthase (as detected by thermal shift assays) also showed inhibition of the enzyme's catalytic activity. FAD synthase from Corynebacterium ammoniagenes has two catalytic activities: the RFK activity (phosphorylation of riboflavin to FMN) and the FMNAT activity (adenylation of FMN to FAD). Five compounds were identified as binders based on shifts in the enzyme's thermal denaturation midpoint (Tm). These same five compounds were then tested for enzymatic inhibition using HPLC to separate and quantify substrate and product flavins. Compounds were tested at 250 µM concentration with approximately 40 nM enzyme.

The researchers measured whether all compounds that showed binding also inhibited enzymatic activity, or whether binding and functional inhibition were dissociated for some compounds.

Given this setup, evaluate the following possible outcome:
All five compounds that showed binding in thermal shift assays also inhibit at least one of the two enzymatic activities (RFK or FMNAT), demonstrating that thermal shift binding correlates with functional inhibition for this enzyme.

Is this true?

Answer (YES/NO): YES